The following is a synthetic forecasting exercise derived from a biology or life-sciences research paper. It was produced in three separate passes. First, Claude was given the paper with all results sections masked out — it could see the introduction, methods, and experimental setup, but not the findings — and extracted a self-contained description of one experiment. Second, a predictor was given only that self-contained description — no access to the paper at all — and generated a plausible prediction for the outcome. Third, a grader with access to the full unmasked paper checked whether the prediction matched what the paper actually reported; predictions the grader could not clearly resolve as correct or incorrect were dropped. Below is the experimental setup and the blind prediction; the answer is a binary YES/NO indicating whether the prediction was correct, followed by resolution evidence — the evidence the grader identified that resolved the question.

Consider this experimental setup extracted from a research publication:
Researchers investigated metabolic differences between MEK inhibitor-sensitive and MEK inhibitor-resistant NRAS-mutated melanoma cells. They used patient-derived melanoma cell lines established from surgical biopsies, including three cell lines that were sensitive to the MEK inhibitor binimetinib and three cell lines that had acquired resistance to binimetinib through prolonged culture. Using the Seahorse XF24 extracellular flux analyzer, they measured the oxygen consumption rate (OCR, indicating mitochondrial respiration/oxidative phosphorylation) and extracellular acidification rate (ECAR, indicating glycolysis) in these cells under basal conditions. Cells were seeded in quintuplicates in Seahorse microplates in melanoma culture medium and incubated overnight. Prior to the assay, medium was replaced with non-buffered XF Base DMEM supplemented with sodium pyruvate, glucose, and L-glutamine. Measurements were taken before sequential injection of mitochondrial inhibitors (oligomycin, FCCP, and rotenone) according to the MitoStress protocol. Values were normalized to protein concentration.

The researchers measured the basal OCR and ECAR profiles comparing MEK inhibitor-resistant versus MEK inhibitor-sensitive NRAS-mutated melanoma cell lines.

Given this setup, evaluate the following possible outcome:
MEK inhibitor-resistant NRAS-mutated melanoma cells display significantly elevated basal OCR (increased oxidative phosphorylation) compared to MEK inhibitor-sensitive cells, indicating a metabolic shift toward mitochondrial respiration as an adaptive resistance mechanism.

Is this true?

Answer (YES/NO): NO